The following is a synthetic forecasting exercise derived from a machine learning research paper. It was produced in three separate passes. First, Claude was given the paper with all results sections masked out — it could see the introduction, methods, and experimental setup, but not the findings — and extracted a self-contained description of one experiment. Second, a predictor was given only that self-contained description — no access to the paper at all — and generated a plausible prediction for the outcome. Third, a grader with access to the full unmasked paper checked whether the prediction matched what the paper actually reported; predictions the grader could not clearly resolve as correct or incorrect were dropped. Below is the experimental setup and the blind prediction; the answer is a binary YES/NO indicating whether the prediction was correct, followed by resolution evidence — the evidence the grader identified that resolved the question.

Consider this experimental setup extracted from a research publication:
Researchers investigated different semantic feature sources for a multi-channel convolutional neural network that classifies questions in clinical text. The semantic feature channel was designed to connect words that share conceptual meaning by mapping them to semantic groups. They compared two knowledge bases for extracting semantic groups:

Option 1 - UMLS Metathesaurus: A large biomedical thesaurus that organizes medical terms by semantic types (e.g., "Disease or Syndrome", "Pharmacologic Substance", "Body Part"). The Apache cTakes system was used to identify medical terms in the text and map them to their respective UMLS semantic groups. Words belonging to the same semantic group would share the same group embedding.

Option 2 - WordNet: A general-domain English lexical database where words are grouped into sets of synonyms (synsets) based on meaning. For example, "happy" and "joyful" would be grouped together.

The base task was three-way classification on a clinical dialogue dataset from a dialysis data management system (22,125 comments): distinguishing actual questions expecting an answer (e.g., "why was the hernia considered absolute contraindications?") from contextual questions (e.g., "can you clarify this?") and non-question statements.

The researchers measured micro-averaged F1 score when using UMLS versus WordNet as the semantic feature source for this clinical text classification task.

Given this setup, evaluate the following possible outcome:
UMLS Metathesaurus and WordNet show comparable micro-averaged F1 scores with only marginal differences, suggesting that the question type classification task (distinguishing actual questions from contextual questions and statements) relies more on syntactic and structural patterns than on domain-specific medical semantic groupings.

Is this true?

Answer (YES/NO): NO